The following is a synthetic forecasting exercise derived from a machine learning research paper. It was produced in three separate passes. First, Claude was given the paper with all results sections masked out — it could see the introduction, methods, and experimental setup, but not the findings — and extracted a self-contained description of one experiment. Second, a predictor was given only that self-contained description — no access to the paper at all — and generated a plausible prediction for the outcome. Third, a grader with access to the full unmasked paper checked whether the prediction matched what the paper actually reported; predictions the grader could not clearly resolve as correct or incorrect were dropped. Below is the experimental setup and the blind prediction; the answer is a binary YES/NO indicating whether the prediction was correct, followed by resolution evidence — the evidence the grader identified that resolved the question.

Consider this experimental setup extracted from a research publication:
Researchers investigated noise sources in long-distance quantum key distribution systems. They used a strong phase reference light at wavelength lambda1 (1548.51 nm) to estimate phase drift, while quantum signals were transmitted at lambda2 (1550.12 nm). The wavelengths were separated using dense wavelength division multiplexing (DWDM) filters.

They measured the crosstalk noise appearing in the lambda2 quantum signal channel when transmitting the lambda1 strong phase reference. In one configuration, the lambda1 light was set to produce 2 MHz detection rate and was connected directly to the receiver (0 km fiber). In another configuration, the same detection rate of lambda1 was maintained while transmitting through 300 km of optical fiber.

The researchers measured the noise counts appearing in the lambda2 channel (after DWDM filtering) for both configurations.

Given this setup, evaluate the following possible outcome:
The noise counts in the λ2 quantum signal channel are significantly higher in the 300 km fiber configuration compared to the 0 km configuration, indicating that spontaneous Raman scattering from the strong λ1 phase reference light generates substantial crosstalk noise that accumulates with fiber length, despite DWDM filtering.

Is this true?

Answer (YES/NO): YES